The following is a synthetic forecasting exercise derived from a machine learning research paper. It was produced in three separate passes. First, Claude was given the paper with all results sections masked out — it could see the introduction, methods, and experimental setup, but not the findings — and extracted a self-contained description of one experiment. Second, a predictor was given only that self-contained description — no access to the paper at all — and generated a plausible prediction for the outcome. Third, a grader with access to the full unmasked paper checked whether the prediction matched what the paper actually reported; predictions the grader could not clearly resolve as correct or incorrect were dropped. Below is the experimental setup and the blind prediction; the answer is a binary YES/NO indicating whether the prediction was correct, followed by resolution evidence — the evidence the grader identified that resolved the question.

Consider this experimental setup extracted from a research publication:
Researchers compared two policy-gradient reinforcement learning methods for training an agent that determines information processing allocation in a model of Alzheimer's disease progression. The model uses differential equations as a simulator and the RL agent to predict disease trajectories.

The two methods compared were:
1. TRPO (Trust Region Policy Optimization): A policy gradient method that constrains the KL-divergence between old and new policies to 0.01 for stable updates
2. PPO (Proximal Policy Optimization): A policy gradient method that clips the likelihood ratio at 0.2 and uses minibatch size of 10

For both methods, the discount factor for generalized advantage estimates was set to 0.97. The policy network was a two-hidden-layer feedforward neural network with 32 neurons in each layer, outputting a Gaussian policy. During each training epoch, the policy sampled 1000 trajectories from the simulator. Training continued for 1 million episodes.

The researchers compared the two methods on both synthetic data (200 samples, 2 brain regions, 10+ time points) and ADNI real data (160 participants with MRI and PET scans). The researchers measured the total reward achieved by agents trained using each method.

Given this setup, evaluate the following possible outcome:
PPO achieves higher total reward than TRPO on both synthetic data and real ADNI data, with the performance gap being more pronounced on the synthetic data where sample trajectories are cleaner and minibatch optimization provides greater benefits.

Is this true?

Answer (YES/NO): NO